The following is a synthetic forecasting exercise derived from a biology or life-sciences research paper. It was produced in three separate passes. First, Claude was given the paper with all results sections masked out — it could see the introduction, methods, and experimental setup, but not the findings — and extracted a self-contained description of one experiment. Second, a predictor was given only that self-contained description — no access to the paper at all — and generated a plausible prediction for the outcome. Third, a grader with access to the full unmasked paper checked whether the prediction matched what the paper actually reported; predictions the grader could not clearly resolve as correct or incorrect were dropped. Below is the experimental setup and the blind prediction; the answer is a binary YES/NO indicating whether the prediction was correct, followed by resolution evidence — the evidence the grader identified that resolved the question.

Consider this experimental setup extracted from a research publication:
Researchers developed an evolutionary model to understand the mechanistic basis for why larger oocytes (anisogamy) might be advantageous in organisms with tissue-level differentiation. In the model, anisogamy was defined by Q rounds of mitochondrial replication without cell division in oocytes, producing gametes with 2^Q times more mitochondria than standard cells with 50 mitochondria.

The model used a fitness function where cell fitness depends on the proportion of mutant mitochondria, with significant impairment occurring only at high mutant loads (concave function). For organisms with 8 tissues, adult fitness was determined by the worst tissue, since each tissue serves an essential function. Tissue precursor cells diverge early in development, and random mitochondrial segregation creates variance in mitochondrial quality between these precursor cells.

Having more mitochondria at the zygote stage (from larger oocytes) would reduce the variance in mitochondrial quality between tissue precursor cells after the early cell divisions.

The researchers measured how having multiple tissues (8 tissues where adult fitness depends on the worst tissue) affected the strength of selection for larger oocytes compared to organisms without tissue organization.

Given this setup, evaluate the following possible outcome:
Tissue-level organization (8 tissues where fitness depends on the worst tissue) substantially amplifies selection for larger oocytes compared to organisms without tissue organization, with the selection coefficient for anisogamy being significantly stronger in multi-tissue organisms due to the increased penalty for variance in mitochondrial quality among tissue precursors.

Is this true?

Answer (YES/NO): YES